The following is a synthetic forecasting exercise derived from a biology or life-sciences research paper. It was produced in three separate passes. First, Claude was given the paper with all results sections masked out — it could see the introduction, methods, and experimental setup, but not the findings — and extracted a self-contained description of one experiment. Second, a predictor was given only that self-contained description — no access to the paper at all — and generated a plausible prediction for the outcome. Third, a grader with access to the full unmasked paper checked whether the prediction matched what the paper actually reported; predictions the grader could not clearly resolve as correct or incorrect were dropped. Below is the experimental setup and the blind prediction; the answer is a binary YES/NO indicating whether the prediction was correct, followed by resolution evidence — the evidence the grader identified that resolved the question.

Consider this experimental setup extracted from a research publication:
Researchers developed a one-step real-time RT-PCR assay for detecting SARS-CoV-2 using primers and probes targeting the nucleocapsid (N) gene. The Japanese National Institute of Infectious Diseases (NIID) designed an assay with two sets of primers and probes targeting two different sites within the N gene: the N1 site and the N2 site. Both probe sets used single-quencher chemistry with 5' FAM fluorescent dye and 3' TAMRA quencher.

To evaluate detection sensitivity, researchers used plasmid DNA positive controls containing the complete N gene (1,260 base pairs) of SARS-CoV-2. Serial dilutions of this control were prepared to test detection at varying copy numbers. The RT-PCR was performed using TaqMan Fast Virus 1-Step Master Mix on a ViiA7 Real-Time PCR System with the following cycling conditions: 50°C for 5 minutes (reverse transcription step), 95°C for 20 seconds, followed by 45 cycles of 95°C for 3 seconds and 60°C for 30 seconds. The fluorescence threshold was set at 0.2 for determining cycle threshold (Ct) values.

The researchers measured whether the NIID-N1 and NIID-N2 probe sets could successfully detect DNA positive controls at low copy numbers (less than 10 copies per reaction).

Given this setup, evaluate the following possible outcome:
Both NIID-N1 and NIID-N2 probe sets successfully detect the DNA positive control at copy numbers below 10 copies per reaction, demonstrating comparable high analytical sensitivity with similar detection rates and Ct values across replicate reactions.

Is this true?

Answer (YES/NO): NO